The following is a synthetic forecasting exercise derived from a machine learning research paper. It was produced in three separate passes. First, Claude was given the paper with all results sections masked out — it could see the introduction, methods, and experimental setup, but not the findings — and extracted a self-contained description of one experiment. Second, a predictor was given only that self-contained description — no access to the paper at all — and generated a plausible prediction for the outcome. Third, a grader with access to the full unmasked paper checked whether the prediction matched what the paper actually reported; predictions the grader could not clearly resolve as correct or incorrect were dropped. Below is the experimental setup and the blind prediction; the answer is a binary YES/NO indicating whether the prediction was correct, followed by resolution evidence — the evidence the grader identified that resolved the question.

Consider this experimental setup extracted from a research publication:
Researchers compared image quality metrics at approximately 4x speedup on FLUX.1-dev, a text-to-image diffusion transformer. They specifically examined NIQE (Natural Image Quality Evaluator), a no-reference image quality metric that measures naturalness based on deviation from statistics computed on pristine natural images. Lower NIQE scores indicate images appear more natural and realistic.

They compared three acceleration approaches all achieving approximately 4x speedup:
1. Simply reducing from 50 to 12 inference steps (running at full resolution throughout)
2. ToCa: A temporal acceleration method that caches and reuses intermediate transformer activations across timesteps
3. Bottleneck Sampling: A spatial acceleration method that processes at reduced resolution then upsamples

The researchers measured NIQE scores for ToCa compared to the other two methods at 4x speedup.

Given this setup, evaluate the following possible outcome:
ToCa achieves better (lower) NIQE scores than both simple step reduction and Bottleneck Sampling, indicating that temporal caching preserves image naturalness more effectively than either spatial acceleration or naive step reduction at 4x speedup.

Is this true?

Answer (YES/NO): NO